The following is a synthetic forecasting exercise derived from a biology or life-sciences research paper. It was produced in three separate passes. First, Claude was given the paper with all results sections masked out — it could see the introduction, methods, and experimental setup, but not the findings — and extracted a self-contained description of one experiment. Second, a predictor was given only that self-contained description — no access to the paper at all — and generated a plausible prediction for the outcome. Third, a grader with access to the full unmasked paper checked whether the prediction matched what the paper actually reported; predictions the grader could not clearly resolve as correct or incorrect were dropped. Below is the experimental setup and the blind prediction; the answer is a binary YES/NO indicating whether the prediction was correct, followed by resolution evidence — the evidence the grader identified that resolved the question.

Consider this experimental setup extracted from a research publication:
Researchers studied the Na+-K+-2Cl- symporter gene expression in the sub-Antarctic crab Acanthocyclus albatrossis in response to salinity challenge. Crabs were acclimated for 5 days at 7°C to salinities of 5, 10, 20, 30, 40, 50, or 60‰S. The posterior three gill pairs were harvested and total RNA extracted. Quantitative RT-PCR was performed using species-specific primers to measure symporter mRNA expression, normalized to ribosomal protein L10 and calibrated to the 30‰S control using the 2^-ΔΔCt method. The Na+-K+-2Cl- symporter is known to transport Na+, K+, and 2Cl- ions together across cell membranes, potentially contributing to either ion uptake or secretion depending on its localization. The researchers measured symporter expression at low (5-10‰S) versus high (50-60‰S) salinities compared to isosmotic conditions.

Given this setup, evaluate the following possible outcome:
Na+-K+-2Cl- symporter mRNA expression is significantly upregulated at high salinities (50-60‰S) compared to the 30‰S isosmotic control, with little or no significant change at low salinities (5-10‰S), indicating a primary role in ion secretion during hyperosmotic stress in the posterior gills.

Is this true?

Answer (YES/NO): NO